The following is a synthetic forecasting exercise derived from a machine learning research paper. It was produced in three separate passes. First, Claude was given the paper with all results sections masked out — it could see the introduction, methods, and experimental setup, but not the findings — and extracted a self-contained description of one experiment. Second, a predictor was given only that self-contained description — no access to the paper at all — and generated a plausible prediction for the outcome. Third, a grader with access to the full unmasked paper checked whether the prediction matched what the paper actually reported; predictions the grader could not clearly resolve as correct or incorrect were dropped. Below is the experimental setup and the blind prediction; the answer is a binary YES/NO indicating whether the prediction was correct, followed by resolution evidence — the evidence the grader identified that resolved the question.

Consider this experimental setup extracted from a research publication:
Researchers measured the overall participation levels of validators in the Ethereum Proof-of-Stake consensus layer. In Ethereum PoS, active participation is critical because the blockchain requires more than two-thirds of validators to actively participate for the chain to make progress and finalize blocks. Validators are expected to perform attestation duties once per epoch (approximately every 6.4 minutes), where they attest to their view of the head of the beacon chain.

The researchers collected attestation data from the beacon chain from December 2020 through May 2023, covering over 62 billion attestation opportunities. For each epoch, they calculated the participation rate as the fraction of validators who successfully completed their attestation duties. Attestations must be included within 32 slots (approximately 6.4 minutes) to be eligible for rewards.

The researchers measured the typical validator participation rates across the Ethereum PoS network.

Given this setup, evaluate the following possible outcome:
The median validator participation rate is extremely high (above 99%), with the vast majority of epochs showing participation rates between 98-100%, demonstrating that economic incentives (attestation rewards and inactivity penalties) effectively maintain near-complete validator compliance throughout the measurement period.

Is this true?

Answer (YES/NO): NO